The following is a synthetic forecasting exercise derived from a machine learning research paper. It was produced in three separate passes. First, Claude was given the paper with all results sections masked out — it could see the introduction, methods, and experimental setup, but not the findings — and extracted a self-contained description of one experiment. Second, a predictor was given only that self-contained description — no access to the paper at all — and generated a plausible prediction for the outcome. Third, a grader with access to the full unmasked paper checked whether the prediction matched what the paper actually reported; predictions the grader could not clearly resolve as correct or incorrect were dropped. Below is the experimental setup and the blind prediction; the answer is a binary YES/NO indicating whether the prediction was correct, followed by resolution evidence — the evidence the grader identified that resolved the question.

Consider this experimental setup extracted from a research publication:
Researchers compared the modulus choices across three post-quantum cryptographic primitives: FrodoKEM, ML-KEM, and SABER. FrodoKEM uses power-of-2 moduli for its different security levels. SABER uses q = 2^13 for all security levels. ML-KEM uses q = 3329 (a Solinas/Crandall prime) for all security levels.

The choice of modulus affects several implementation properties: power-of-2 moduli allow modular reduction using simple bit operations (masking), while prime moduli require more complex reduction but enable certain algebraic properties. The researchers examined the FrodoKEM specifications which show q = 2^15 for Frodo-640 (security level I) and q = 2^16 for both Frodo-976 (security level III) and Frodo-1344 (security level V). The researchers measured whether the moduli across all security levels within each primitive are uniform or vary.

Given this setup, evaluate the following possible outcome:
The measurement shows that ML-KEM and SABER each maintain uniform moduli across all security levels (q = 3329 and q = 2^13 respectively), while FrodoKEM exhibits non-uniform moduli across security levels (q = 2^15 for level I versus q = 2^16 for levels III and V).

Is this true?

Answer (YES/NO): YES